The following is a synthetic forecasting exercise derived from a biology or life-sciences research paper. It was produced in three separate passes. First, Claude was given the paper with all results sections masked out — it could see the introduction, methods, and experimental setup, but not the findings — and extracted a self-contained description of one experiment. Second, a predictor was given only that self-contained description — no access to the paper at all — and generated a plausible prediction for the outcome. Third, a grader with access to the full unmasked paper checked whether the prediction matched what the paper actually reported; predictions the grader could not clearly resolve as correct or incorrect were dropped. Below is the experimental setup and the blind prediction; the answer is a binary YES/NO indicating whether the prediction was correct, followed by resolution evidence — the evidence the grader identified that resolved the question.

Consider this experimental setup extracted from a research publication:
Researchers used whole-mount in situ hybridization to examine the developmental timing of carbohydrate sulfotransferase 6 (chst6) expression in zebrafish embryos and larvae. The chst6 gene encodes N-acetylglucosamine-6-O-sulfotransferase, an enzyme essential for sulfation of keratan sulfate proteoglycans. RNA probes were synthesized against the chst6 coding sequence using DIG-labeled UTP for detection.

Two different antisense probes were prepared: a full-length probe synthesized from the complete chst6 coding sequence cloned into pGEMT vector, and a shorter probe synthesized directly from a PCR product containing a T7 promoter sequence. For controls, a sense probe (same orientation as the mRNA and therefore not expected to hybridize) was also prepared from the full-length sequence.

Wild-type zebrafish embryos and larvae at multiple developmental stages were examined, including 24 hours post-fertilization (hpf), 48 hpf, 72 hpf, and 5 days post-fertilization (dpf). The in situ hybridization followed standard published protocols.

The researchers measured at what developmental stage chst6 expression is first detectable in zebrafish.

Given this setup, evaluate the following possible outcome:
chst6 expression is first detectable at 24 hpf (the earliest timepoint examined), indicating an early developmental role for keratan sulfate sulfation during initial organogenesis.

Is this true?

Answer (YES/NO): YES